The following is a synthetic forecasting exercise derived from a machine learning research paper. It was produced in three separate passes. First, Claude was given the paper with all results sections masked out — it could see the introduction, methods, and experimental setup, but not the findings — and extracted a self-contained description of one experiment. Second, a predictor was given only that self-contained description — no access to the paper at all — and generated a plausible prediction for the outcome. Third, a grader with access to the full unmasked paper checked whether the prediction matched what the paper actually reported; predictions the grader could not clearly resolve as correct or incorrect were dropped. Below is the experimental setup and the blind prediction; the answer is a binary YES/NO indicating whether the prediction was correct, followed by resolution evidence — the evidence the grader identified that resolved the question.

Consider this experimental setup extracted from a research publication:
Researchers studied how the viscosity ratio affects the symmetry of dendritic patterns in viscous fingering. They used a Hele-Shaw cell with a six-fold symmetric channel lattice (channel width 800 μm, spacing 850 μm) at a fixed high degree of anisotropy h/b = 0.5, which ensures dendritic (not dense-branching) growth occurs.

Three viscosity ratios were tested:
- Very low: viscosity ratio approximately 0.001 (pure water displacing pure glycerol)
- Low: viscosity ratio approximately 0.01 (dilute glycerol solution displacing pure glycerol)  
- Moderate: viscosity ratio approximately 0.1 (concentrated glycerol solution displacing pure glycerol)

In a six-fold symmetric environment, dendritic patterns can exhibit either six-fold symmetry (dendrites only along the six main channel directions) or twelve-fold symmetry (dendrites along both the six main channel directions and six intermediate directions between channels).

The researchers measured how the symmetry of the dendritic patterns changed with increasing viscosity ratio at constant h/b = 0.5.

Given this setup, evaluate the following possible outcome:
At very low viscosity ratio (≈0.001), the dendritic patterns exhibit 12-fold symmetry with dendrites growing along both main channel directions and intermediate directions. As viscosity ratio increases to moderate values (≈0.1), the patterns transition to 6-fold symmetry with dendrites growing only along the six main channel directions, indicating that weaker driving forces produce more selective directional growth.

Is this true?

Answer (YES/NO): NO